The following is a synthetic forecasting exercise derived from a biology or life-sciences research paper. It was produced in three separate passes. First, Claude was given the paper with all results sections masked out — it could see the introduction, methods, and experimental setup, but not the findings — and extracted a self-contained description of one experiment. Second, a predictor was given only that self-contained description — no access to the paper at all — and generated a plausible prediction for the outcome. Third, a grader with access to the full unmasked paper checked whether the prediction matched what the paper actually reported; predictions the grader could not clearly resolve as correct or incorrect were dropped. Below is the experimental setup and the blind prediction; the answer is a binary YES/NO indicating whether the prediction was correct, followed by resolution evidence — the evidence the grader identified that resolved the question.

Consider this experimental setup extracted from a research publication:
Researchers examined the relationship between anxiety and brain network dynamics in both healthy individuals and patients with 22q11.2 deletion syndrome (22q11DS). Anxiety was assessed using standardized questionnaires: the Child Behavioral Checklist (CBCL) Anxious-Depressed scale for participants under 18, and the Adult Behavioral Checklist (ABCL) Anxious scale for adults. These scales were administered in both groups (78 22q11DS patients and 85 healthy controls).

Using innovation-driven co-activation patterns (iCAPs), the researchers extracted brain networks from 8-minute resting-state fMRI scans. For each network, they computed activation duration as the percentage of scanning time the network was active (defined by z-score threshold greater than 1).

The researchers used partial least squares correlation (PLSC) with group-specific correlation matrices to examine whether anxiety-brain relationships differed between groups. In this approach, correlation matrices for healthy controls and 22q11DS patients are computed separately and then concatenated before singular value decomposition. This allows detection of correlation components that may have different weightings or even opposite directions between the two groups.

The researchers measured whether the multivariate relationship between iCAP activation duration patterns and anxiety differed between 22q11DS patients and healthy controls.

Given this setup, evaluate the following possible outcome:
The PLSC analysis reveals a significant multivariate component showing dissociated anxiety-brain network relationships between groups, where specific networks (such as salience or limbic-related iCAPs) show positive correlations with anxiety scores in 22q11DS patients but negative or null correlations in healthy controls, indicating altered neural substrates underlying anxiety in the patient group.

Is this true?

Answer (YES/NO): NO